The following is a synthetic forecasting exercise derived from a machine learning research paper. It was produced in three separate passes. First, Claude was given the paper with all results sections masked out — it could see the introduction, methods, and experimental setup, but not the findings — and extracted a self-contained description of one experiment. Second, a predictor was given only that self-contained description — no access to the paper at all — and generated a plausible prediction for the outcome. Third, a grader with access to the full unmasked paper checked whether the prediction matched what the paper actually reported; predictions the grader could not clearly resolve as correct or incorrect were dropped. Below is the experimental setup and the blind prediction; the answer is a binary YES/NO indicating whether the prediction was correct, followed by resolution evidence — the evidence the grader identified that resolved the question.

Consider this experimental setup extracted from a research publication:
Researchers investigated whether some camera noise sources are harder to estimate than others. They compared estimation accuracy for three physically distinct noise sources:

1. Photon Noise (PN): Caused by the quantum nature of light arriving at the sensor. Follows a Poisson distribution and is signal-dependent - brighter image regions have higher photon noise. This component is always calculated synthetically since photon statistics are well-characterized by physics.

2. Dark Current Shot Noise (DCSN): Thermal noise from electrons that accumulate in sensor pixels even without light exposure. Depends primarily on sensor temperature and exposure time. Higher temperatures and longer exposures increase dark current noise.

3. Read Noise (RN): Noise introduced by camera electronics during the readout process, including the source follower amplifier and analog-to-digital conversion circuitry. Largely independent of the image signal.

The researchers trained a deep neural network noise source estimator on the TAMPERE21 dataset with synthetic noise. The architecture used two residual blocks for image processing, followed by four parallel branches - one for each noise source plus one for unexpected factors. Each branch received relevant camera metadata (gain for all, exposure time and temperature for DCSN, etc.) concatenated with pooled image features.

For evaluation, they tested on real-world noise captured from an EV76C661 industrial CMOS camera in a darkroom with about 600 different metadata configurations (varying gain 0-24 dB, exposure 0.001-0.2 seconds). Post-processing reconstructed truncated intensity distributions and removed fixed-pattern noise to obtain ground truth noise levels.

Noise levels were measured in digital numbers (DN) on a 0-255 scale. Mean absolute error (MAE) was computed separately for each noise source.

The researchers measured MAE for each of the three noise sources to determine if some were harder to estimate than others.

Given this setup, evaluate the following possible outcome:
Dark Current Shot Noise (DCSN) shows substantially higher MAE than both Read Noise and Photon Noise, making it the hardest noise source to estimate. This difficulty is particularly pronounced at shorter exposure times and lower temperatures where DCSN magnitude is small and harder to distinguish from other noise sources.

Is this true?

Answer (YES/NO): NO